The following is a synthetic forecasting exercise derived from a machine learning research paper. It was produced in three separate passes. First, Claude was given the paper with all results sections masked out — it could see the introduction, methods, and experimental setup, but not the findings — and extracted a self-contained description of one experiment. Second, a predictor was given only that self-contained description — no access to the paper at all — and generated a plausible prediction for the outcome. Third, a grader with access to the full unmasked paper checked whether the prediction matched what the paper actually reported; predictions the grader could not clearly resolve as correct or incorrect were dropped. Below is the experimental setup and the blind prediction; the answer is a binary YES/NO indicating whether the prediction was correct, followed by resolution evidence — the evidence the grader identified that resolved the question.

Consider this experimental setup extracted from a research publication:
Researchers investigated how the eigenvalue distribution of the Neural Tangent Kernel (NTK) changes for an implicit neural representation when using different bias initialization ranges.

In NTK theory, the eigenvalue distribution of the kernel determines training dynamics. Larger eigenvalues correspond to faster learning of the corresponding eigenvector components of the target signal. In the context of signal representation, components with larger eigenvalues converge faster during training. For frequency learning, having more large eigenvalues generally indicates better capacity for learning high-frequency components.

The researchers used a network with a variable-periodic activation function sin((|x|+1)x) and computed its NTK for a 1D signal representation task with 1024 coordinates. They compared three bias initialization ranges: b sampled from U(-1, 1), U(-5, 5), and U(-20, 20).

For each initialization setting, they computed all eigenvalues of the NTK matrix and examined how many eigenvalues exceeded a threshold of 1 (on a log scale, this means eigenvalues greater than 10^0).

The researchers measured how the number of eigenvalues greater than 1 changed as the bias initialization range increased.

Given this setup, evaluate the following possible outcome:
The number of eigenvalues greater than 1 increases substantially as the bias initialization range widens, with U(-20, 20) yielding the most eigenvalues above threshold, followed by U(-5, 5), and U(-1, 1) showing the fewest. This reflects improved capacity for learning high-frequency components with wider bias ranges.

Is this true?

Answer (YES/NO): YES